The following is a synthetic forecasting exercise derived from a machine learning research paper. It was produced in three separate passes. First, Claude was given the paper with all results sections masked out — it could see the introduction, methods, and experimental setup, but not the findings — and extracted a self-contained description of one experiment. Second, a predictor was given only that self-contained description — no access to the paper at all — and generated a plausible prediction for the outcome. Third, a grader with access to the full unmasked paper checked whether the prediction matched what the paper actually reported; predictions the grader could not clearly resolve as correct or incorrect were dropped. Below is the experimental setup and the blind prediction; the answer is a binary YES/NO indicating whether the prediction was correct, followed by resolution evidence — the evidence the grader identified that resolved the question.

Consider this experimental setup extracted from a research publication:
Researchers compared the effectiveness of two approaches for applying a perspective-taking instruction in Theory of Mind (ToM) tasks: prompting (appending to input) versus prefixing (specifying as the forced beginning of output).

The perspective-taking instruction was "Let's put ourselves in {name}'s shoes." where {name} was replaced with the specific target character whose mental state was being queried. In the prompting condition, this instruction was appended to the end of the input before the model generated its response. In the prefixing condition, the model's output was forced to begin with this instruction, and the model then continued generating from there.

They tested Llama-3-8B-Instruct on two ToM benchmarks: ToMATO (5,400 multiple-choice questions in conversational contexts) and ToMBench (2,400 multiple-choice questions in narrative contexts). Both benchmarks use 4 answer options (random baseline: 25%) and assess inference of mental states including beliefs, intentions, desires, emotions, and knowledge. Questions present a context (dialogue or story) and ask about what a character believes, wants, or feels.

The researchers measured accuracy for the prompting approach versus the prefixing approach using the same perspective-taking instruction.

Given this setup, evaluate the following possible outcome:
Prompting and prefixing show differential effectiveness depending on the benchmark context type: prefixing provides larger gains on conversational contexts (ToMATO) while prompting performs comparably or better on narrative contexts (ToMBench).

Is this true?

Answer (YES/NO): NO